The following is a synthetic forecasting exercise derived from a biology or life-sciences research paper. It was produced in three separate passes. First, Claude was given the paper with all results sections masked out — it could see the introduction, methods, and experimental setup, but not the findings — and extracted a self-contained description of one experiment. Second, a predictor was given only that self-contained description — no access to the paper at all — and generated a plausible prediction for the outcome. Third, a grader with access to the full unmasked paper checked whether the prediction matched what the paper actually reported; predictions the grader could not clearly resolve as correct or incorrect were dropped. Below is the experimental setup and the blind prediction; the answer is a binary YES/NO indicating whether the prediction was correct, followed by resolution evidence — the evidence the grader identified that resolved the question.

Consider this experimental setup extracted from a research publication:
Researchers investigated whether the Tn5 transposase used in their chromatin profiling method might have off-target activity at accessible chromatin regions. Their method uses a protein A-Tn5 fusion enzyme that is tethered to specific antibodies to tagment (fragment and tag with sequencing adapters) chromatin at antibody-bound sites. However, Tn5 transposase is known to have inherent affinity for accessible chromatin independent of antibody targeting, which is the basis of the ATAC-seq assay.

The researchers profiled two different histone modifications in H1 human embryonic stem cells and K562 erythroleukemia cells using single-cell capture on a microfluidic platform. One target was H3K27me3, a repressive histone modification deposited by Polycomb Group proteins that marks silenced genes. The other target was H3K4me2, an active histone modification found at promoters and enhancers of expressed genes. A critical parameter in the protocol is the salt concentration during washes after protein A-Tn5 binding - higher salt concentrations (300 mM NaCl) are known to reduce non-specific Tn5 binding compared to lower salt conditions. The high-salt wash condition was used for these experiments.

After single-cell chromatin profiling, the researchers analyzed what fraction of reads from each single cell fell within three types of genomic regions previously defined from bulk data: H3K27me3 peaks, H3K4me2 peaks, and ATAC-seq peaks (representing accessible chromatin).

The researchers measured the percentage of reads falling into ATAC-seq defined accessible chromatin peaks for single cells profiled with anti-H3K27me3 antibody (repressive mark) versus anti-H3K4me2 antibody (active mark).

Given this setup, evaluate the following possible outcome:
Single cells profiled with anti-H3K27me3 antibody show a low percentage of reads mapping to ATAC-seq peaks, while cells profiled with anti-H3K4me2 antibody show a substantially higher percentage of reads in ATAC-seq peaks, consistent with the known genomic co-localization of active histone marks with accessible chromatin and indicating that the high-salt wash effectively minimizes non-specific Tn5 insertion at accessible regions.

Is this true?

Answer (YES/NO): YES